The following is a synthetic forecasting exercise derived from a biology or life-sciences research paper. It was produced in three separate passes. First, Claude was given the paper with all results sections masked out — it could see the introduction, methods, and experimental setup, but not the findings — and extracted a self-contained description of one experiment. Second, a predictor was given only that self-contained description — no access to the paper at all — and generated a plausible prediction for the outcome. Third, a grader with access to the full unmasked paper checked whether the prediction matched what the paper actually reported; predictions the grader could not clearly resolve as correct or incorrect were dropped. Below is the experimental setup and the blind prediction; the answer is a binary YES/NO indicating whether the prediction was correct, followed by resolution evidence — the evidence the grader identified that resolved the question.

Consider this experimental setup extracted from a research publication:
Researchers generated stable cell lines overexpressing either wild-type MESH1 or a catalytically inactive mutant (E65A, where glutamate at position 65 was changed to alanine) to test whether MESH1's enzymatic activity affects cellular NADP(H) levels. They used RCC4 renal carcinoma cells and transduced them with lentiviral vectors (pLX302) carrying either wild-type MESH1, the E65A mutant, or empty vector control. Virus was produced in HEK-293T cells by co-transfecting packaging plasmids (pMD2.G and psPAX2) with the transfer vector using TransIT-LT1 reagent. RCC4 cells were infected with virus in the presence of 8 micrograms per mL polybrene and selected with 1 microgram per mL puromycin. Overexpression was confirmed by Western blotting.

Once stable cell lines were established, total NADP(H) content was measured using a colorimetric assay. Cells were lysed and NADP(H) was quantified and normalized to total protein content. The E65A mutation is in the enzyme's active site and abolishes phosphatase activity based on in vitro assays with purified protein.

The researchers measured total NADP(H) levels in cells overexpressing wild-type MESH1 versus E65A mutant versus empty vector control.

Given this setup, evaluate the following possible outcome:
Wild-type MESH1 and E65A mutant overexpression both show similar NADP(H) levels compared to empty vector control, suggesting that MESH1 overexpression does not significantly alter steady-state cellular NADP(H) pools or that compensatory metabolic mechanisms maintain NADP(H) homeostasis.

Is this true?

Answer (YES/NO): NO